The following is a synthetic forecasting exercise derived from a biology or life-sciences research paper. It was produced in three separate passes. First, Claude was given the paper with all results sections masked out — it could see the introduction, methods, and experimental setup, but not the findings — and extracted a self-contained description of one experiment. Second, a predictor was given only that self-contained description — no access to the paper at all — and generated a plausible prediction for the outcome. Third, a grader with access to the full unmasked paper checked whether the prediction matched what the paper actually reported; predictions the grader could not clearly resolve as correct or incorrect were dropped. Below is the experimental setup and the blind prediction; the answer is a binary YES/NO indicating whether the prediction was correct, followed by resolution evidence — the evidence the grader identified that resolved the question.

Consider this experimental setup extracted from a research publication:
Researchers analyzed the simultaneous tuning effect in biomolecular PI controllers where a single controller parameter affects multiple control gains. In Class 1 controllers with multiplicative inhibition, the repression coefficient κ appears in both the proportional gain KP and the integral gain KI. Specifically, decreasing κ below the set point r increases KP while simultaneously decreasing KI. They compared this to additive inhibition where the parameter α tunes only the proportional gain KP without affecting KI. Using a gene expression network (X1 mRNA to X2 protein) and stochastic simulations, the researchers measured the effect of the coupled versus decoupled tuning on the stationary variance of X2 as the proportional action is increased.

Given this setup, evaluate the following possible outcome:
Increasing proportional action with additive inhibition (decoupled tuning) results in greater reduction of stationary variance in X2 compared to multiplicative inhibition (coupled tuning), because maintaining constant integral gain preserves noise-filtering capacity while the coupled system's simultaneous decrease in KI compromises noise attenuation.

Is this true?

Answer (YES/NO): NO